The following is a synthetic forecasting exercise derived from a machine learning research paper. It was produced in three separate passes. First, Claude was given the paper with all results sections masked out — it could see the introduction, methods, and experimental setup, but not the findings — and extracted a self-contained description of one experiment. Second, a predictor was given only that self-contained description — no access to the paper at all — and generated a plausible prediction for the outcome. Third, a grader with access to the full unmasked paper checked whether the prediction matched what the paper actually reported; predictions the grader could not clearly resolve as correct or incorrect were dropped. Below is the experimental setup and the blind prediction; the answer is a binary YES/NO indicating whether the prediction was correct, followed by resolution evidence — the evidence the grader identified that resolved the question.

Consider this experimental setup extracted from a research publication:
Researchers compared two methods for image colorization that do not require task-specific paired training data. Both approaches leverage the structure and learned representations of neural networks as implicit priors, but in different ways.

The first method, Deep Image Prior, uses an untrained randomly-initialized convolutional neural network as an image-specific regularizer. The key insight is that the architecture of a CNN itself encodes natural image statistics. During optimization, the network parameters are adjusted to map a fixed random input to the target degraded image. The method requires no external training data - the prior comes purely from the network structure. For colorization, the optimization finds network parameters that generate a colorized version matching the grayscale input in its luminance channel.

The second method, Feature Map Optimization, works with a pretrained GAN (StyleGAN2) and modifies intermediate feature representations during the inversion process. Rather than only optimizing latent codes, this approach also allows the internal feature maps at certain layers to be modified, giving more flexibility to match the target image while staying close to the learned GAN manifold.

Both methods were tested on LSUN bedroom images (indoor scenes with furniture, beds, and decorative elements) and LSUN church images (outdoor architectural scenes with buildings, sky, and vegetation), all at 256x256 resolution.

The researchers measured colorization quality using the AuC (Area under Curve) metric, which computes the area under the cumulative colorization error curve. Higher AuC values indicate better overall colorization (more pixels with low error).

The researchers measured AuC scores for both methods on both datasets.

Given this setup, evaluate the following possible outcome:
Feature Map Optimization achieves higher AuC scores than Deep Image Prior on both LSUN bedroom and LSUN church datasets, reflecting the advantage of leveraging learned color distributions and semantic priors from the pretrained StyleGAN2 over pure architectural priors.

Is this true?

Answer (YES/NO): YES